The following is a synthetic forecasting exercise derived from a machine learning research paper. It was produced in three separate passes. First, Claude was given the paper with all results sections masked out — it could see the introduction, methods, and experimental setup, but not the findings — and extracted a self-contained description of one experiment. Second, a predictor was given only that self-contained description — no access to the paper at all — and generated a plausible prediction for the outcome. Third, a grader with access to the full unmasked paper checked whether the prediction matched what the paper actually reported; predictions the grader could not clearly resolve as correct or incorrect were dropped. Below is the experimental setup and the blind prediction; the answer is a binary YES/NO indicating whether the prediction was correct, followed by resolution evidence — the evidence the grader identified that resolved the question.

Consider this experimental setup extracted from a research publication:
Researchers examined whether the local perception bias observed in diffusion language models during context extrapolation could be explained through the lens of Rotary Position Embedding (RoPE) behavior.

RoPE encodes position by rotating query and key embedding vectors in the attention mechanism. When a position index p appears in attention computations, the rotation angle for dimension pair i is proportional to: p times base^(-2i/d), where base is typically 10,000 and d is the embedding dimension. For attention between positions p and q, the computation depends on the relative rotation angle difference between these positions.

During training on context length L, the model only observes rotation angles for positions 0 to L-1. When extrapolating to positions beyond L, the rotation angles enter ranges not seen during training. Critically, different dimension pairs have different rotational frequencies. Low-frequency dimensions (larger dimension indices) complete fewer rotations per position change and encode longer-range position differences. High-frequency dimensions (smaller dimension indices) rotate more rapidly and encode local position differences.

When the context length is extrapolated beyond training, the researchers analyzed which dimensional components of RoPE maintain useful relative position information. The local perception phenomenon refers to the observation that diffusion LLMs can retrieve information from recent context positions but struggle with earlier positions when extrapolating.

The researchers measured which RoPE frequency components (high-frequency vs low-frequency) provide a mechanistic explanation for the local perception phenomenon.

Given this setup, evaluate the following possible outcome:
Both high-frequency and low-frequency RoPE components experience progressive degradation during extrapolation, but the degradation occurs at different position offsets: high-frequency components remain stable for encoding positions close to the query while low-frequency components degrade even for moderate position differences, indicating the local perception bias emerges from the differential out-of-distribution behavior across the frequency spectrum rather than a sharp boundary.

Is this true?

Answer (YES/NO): NO